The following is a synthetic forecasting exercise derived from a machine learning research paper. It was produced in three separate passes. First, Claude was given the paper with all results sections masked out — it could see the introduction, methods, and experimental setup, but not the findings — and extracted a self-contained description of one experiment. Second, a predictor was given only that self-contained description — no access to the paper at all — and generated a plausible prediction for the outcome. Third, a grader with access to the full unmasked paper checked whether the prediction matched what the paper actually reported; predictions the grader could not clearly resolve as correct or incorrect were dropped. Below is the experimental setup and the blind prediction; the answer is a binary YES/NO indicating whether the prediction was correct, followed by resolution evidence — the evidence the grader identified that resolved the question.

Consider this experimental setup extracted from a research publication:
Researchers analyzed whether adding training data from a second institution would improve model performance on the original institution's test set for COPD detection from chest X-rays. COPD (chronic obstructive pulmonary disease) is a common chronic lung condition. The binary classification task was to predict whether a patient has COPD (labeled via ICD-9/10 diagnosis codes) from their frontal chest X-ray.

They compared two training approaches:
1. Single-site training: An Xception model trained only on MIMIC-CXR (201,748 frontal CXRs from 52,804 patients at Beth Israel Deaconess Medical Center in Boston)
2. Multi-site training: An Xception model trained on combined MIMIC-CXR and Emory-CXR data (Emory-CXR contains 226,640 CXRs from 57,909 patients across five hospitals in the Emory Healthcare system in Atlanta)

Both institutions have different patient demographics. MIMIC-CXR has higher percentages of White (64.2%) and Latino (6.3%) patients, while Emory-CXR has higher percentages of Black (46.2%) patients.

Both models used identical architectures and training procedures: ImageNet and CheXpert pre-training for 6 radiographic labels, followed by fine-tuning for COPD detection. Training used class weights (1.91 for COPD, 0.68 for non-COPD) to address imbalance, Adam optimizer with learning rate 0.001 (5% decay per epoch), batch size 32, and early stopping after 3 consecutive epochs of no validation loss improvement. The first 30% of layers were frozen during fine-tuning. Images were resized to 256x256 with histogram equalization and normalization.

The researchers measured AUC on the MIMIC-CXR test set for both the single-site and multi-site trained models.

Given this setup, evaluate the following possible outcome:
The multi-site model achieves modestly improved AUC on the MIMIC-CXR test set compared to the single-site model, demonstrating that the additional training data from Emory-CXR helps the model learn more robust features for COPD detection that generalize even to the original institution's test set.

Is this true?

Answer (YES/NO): NO